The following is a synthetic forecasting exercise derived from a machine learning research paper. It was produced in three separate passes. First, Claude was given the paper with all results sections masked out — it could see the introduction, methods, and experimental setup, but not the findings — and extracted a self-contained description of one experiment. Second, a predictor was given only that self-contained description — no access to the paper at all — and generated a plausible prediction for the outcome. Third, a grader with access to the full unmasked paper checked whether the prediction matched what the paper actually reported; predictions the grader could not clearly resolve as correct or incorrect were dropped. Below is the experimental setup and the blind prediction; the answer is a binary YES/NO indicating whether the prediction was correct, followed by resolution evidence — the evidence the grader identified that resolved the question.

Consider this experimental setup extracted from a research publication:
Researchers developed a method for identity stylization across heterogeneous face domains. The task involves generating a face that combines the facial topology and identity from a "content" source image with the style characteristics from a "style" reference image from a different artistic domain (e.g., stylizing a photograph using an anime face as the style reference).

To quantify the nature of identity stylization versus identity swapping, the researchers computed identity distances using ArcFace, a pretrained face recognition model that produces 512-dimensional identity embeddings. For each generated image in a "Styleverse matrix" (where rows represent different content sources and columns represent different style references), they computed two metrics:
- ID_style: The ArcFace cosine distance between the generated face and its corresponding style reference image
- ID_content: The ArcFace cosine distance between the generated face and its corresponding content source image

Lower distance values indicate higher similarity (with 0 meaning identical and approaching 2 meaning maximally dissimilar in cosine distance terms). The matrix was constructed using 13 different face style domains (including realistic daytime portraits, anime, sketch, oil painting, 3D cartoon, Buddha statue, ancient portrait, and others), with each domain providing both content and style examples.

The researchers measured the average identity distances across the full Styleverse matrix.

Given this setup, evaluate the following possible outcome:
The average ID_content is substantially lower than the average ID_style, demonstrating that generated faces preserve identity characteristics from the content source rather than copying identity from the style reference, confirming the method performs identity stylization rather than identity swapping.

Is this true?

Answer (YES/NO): YES